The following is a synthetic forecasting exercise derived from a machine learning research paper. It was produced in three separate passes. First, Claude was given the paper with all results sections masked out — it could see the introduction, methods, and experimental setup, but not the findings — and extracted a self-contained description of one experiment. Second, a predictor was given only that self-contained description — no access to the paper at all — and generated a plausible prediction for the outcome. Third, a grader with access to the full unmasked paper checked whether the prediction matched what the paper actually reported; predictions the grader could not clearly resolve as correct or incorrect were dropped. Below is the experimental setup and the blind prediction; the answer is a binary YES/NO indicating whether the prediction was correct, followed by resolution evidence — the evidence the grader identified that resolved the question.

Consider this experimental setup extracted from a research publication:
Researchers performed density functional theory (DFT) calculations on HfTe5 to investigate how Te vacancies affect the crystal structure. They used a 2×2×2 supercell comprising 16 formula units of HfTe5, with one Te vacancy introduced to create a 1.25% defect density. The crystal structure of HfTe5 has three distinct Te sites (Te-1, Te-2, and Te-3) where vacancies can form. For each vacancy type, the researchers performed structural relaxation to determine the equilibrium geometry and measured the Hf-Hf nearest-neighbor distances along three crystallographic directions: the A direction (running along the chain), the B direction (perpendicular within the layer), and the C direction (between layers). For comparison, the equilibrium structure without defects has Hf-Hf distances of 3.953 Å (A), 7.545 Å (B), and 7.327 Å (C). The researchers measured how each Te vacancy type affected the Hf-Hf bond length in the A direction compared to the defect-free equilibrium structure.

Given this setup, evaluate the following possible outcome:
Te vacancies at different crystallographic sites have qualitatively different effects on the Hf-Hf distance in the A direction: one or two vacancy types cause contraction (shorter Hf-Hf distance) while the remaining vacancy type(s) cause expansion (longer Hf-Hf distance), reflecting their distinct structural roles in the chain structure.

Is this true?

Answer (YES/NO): YES